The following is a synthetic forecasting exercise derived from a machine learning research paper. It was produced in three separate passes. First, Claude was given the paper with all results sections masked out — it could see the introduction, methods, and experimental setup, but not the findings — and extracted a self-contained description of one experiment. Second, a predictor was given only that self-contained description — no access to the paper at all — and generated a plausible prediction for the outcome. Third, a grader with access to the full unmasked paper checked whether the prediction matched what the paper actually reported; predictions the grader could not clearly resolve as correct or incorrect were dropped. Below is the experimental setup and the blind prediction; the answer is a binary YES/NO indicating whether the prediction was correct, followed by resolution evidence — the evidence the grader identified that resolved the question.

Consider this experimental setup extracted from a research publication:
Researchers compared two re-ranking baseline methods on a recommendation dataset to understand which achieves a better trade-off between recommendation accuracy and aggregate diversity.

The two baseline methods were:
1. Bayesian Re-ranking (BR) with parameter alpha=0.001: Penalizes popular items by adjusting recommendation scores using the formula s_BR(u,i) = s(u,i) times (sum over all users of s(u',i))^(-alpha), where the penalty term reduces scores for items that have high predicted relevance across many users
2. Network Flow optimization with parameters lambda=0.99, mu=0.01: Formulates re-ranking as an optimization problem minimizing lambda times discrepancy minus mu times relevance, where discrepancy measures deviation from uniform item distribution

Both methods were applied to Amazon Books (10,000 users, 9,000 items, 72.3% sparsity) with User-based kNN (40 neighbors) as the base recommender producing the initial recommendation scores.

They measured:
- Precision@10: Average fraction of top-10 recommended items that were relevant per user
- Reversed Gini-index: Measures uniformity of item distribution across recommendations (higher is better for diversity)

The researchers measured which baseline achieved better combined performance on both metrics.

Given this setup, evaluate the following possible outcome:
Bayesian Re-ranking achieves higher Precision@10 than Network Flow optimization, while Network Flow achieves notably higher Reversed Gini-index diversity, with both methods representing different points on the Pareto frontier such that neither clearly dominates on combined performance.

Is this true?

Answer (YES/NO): NO